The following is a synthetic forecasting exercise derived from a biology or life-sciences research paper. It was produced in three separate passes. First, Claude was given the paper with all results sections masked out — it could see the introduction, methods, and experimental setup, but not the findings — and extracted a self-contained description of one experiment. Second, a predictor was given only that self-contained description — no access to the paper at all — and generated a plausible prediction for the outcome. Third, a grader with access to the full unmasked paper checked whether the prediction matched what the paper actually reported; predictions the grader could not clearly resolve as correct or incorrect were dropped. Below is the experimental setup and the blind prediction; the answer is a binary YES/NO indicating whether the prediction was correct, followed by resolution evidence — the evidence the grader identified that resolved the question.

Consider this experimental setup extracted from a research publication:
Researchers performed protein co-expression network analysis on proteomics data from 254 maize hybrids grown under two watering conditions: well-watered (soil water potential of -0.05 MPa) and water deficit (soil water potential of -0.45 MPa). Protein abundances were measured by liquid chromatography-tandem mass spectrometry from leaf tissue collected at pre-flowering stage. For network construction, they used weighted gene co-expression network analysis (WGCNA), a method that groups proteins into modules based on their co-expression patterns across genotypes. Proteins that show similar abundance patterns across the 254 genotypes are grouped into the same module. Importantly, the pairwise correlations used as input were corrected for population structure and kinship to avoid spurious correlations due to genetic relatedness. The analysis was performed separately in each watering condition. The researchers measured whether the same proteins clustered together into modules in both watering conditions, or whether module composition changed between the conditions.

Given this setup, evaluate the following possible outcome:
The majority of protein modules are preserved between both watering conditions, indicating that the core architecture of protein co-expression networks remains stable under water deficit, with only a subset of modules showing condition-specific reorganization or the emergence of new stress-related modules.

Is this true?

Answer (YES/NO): YES